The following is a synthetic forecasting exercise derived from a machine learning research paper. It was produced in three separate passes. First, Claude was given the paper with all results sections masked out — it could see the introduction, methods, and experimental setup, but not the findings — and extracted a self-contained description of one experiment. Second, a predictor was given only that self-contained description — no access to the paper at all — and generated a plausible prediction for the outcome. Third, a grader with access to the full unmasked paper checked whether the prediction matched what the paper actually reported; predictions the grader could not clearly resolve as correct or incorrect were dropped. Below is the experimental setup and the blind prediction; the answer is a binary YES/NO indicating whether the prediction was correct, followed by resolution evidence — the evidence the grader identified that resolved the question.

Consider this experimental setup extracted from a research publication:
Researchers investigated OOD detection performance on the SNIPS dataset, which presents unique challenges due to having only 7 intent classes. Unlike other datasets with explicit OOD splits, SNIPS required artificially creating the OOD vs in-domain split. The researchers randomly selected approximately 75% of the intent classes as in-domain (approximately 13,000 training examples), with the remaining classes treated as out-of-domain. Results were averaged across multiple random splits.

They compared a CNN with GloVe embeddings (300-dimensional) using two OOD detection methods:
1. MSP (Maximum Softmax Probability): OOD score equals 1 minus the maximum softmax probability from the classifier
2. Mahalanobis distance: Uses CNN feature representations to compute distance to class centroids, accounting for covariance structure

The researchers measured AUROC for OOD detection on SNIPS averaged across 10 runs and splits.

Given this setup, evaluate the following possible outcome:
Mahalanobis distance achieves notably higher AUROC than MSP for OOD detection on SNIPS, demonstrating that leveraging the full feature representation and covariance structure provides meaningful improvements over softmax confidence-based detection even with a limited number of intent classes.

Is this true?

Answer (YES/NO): NO